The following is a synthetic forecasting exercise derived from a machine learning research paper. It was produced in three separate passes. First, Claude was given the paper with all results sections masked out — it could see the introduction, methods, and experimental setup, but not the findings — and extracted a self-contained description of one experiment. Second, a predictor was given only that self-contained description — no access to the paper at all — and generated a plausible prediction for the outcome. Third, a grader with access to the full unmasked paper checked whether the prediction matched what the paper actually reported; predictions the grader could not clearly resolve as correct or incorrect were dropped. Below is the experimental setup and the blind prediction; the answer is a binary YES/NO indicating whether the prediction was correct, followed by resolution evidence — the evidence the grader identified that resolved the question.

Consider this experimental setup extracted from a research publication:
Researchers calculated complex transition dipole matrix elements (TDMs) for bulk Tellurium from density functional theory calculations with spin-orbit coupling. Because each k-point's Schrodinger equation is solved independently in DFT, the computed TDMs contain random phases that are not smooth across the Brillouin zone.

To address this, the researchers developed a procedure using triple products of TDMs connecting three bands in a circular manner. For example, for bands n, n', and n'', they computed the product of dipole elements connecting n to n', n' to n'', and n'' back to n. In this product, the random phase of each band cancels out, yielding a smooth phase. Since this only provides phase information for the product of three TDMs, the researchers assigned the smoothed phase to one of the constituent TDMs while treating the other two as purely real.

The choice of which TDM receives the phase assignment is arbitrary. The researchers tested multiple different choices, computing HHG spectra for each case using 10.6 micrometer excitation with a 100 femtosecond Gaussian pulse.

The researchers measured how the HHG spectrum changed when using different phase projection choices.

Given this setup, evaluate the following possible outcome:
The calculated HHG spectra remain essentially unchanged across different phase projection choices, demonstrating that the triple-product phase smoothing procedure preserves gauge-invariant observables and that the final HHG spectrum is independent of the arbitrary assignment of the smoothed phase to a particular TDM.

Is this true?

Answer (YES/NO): YES